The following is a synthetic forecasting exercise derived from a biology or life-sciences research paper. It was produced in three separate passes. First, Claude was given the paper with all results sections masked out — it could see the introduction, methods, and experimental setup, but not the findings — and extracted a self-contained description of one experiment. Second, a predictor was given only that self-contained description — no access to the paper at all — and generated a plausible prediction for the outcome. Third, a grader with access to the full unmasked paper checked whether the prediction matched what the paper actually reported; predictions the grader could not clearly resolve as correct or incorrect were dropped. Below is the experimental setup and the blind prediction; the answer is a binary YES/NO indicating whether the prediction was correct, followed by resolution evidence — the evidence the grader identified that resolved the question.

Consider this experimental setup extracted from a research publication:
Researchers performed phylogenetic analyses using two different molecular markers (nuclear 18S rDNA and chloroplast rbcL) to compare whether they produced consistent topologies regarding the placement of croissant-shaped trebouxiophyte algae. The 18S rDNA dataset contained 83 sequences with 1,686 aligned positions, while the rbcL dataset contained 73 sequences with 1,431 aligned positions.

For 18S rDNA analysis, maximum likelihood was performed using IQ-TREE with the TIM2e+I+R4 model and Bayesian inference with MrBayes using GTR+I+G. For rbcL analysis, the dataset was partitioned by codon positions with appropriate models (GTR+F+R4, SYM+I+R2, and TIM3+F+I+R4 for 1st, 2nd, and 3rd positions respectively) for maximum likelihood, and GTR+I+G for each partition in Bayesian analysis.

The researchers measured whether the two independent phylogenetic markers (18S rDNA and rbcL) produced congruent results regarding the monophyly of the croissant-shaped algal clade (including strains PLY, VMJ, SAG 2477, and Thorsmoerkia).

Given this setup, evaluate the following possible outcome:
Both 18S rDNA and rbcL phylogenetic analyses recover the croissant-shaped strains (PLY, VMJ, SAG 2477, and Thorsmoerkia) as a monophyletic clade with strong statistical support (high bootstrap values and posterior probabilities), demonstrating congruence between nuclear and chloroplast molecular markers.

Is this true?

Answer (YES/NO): NO